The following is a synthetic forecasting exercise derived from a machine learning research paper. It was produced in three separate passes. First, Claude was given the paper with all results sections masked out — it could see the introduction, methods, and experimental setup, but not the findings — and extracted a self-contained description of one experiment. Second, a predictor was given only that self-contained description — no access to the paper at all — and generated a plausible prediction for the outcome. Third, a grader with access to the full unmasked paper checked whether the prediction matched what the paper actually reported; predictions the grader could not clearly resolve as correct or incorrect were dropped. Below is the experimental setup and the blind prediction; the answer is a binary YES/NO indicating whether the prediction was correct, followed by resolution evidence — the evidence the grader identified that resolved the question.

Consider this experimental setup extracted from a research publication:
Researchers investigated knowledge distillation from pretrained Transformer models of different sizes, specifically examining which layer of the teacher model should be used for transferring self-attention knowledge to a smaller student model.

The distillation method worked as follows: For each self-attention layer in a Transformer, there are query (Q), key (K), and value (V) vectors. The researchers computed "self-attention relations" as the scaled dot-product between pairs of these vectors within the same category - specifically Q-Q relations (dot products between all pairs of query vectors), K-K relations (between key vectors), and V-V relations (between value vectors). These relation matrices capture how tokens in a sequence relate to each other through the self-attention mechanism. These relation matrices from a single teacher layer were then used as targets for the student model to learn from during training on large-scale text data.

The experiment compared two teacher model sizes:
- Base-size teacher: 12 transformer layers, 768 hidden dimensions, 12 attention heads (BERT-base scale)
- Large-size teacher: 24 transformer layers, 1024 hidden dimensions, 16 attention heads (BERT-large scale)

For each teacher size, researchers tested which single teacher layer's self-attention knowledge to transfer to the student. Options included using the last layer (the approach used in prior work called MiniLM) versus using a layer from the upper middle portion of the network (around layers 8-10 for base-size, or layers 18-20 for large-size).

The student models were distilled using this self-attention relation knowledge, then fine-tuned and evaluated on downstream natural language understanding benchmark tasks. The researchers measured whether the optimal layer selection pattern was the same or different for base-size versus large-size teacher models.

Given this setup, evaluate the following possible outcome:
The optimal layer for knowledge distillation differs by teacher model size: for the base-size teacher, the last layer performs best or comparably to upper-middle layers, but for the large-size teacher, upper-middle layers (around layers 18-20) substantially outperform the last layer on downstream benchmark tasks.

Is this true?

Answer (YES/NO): YES